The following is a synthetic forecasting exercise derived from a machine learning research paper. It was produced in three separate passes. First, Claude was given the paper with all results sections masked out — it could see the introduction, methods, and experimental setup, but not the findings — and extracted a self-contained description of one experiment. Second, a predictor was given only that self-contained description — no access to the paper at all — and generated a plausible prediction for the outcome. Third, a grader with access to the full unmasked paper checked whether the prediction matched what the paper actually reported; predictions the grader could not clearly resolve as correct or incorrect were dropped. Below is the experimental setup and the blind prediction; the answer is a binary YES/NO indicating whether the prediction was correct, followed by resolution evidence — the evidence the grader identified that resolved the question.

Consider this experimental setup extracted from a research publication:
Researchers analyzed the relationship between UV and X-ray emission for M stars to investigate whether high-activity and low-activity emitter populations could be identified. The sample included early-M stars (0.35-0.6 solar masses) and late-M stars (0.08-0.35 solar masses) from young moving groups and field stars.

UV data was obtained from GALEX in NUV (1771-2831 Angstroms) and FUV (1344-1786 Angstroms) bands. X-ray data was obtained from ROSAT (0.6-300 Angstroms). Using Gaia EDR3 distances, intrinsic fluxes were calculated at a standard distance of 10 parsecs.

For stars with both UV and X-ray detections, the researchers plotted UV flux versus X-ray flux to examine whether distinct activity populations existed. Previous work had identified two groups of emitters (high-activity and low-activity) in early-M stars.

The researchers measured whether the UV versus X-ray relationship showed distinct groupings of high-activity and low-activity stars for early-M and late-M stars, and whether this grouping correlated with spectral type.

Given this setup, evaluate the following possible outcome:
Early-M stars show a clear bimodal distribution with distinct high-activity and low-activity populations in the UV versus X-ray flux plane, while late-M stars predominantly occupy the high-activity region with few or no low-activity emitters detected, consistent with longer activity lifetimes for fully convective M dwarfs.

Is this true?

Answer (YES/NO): NO